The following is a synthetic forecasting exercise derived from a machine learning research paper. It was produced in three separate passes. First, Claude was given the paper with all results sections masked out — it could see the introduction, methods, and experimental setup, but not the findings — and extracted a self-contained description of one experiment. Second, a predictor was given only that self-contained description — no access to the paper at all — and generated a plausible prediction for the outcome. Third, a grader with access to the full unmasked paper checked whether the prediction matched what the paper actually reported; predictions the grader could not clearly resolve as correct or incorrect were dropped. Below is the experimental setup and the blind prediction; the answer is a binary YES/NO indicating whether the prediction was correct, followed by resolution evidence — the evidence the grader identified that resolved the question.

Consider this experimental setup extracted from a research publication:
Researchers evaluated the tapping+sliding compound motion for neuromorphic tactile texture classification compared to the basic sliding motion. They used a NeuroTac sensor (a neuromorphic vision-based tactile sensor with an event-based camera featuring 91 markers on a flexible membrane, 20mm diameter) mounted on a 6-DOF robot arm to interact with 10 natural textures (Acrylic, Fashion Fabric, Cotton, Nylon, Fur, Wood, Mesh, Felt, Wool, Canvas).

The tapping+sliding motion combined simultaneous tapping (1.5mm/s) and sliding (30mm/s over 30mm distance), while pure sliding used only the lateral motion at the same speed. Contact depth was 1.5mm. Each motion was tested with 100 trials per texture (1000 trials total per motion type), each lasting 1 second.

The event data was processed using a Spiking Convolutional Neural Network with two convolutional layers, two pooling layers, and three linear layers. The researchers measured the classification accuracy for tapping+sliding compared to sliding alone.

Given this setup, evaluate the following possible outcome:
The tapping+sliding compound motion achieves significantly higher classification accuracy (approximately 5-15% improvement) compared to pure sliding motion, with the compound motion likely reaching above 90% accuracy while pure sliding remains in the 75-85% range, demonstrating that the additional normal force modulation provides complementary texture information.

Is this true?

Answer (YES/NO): NO